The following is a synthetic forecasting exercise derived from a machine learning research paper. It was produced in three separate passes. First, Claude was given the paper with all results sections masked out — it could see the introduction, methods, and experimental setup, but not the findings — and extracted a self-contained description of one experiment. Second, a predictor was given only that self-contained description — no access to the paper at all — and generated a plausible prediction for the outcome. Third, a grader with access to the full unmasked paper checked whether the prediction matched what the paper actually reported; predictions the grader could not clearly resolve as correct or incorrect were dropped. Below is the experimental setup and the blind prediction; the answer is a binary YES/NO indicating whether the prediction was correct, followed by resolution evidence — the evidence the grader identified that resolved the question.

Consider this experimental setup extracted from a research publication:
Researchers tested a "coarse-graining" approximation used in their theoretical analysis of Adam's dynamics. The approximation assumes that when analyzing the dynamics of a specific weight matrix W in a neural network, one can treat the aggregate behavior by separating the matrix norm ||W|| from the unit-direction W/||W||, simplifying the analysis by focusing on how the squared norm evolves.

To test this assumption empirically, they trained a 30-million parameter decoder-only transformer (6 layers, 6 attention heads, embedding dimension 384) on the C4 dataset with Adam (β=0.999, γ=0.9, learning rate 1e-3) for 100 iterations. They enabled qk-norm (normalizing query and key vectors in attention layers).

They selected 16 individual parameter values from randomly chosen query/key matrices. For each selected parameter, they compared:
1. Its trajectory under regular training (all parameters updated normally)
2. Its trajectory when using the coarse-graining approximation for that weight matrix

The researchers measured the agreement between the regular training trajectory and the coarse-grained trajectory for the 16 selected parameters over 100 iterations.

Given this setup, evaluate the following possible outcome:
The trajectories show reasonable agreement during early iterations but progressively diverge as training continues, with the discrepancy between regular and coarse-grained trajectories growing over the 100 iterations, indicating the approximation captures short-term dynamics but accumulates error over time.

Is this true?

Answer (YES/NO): NO